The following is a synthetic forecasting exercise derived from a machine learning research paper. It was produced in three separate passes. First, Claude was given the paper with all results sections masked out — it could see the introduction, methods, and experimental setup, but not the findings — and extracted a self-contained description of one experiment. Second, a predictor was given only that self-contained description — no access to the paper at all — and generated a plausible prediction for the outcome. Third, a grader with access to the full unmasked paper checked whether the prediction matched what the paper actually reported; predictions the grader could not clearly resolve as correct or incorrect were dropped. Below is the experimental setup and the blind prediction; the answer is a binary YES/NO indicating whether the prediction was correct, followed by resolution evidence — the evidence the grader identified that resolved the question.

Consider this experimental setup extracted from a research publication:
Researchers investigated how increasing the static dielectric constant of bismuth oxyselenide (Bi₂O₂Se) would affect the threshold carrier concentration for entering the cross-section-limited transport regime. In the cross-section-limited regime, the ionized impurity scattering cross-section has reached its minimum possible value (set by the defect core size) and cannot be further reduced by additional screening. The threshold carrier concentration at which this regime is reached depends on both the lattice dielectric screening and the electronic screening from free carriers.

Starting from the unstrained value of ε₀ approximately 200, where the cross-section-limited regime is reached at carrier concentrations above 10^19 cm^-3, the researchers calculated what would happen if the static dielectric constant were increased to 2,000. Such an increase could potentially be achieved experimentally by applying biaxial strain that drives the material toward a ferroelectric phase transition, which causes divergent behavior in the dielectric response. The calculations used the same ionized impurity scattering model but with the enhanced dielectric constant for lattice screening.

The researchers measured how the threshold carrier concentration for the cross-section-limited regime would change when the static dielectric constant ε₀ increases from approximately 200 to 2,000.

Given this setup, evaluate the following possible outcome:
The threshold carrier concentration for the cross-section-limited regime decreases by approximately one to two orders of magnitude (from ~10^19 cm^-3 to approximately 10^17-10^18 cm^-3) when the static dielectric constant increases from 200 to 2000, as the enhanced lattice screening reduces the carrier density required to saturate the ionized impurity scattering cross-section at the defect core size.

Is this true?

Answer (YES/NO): YES